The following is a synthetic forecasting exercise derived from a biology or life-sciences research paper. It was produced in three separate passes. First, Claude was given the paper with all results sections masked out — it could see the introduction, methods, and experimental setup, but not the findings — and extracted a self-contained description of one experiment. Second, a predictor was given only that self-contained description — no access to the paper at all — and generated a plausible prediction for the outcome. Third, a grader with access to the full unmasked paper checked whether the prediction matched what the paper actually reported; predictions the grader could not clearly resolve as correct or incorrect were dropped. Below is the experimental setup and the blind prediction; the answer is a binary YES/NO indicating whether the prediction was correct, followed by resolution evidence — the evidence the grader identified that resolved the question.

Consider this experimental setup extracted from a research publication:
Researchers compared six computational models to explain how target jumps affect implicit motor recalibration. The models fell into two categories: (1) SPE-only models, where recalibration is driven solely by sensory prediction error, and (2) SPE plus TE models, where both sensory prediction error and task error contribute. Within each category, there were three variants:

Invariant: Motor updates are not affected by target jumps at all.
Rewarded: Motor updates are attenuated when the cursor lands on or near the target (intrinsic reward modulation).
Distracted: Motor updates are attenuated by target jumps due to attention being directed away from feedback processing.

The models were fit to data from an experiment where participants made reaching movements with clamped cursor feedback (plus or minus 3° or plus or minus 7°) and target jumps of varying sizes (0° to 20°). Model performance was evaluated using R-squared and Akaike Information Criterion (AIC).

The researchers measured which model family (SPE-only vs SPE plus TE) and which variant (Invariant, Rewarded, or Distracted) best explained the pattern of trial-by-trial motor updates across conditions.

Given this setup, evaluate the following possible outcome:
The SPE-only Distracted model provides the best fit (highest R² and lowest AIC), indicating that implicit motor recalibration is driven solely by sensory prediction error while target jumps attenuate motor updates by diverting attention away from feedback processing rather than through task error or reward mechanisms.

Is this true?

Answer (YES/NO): NO